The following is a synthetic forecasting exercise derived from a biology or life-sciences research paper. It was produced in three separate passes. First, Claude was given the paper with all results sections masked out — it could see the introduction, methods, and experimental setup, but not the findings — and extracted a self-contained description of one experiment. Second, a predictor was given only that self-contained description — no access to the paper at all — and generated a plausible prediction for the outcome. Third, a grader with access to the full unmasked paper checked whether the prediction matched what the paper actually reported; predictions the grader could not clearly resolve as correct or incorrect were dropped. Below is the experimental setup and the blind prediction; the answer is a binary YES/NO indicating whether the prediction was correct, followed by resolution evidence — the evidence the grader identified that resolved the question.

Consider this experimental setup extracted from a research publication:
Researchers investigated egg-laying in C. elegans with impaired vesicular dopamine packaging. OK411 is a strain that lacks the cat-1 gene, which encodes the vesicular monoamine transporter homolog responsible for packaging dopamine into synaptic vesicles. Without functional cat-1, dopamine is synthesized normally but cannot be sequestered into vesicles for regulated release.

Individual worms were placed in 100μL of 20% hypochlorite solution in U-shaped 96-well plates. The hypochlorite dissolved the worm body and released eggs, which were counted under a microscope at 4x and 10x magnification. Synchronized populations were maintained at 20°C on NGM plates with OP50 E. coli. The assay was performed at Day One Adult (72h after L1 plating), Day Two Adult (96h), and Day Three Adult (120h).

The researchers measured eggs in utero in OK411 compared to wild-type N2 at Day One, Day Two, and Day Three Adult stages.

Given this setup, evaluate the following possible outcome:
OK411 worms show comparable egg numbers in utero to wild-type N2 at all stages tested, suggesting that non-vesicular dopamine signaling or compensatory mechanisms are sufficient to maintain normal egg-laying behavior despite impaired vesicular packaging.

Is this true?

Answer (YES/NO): YES